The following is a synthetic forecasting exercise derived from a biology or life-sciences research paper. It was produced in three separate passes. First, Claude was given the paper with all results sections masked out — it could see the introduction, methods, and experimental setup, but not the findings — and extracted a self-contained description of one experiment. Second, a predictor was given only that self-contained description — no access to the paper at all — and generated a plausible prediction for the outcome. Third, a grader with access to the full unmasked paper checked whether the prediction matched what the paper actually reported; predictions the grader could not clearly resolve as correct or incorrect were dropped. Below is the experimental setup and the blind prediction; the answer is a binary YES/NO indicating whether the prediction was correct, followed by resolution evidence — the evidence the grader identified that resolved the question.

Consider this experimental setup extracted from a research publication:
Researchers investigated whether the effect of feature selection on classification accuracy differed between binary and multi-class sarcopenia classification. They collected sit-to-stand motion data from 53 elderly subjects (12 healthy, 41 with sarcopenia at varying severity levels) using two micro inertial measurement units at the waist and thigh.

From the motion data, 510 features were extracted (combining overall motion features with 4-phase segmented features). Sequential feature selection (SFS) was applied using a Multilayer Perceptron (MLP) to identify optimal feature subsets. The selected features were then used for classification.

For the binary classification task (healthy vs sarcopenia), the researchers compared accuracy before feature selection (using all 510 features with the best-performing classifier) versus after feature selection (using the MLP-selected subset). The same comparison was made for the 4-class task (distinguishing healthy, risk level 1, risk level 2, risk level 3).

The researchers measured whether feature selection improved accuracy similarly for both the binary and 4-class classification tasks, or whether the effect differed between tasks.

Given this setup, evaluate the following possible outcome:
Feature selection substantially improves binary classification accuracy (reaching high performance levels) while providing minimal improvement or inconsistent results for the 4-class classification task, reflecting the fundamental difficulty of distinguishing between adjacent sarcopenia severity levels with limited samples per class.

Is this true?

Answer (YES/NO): YES